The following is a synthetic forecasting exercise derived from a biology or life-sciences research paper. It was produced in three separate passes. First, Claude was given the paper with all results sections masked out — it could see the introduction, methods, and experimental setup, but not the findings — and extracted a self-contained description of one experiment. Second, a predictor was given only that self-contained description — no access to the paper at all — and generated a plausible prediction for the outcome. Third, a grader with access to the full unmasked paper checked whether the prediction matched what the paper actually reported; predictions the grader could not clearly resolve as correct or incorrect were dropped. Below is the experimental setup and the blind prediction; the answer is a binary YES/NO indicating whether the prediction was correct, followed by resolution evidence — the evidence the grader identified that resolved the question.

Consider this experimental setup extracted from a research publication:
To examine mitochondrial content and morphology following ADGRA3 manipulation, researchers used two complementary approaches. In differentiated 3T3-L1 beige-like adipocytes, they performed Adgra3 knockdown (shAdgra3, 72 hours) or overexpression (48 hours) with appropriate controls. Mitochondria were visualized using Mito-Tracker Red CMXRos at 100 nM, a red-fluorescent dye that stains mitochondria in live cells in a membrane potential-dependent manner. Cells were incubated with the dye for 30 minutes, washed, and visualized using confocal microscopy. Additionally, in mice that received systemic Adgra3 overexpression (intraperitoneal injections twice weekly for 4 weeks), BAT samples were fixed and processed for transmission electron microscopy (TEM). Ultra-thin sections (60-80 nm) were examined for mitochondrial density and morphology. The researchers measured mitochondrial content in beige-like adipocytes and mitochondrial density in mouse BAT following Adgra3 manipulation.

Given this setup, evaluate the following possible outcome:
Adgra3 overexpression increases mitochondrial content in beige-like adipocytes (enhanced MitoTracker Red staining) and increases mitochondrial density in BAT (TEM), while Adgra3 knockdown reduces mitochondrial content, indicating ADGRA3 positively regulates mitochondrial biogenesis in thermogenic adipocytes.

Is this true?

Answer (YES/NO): YES